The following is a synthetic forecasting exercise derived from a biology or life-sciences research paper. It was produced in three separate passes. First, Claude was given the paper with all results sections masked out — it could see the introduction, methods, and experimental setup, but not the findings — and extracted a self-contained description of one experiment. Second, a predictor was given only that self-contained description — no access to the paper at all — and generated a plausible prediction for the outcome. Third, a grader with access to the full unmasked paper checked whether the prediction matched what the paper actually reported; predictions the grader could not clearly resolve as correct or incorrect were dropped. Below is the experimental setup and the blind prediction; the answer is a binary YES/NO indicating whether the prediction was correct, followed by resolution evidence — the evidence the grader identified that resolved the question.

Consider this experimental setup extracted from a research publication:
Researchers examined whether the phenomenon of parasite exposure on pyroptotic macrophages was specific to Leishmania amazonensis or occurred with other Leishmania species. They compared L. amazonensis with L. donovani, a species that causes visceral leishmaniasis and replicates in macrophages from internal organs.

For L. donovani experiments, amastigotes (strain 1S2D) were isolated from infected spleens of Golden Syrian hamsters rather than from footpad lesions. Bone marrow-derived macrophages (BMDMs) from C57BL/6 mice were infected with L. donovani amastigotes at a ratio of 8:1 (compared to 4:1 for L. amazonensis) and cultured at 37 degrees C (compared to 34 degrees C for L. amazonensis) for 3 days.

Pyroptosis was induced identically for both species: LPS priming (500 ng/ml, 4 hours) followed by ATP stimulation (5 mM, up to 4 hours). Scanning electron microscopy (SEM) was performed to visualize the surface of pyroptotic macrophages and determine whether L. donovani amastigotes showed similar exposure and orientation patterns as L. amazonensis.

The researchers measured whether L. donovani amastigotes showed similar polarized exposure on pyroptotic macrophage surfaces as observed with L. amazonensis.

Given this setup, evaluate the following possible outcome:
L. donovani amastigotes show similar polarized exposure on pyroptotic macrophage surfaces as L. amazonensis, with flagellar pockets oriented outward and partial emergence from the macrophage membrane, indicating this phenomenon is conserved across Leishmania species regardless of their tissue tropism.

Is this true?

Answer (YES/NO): YES